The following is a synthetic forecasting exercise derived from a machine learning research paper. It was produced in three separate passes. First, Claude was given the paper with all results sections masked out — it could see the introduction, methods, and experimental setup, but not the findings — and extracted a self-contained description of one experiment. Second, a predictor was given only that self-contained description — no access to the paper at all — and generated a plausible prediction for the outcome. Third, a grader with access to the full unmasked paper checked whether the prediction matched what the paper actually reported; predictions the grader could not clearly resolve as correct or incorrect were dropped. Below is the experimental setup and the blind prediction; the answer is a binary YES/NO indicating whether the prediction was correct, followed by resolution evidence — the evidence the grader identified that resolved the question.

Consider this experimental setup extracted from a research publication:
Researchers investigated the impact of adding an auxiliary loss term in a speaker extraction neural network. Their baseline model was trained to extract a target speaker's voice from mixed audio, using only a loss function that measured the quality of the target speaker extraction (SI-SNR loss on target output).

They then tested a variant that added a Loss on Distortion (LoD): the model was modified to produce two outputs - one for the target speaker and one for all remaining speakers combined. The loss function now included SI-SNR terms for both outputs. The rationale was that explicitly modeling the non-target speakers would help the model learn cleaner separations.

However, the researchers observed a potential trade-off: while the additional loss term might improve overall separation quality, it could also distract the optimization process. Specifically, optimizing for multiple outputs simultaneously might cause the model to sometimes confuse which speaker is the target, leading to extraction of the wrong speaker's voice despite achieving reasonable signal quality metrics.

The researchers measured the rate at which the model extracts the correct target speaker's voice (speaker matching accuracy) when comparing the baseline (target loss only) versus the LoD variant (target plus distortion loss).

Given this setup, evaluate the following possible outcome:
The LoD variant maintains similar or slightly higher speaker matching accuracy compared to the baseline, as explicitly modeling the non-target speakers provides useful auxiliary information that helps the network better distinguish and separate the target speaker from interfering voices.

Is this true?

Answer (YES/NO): NO